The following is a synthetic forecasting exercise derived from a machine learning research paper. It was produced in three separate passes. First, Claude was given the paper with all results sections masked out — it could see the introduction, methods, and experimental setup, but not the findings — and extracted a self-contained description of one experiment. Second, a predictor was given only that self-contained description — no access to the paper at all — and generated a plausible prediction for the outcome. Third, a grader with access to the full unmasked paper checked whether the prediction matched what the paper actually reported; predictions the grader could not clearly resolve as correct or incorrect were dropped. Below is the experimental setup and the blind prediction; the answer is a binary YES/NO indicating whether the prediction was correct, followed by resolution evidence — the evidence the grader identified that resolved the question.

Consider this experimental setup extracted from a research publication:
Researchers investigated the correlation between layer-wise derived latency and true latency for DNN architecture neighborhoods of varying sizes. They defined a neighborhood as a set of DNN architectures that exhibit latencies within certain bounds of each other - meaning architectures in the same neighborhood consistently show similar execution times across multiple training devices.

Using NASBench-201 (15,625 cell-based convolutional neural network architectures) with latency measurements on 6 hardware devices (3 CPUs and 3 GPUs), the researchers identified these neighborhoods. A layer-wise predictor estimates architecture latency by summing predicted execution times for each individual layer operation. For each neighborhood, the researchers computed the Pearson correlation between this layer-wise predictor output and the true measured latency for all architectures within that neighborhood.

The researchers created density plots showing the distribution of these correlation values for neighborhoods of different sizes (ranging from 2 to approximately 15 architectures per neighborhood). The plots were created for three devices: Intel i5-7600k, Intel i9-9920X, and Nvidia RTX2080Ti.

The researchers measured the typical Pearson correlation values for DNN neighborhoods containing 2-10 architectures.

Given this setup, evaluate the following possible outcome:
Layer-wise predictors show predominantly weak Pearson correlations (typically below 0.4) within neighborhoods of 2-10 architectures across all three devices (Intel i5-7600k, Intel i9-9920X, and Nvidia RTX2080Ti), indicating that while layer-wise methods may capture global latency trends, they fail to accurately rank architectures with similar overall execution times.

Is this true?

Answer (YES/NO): NO